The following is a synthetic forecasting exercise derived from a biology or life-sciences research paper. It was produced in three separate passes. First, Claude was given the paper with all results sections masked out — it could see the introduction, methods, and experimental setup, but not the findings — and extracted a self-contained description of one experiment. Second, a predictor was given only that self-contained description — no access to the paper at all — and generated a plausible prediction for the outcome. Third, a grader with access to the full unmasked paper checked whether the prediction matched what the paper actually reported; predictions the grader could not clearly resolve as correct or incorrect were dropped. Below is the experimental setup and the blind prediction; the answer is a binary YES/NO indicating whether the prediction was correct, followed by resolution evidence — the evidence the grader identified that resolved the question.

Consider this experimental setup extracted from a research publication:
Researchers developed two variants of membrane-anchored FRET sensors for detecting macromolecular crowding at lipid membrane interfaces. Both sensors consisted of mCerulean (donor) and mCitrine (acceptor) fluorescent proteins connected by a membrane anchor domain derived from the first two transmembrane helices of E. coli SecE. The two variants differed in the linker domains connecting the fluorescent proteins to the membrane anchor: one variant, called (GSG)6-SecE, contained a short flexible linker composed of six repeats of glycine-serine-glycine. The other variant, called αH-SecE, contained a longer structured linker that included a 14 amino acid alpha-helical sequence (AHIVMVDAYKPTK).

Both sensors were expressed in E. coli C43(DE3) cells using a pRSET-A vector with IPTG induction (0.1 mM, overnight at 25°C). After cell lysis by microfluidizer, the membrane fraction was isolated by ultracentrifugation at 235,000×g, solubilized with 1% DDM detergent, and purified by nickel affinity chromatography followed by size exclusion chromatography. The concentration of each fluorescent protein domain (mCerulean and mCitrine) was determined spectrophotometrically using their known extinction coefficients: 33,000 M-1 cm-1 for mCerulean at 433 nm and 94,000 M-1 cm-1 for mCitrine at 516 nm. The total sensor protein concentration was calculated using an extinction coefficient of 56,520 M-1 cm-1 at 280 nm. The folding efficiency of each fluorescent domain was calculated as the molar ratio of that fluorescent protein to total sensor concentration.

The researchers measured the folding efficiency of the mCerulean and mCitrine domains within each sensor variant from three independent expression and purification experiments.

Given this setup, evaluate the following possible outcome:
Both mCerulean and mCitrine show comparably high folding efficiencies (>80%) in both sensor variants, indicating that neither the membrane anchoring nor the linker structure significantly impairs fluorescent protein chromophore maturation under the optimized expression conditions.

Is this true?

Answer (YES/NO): NO